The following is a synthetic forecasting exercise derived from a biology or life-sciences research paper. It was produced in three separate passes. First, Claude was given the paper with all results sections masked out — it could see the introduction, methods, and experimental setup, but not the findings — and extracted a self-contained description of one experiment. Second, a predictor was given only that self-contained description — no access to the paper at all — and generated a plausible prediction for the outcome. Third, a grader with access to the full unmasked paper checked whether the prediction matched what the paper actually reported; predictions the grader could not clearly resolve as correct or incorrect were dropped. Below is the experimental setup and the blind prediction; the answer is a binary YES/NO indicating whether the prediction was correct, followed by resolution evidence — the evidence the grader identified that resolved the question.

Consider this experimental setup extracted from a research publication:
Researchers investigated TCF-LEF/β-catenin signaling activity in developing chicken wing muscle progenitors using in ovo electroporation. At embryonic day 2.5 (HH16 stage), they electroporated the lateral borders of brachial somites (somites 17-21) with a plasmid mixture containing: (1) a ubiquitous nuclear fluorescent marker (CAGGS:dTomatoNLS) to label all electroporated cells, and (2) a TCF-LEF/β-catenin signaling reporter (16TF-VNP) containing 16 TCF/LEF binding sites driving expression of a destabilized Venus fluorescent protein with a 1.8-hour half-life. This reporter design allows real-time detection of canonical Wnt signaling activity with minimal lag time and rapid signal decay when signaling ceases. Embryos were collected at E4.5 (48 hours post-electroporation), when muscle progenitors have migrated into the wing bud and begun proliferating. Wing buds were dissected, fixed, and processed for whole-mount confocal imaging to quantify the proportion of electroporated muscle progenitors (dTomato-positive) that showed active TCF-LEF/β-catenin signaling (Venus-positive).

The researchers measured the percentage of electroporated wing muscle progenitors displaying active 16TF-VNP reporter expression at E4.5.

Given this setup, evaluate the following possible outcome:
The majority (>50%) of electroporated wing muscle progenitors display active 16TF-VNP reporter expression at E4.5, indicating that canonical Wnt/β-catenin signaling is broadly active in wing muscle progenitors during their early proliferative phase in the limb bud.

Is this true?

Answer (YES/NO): NO